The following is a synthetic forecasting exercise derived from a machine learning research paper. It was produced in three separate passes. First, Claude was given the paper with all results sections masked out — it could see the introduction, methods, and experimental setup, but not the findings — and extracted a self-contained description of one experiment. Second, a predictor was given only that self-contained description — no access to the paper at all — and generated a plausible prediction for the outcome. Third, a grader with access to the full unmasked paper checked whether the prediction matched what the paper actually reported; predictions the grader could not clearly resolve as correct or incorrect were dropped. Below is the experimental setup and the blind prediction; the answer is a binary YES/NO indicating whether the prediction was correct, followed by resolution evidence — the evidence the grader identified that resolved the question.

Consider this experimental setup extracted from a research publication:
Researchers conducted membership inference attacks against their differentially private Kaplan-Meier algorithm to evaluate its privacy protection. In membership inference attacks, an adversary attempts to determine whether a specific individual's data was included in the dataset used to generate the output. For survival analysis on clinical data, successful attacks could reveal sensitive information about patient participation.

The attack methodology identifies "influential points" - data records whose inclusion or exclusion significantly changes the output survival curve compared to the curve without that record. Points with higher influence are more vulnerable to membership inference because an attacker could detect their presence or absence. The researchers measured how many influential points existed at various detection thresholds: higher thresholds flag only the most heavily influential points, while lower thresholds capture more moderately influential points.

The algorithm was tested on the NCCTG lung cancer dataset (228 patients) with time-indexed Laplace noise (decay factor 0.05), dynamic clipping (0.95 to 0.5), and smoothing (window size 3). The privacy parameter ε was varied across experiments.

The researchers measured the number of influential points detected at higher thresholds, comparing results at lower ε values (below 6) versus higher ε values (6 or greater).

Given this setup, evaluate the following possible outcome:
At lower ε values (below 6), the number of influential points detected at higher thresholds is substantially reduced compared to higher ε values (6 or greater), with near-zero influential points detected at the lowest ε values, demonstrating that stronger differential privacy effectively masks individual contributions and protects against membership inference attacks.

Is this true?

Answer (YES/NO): NO